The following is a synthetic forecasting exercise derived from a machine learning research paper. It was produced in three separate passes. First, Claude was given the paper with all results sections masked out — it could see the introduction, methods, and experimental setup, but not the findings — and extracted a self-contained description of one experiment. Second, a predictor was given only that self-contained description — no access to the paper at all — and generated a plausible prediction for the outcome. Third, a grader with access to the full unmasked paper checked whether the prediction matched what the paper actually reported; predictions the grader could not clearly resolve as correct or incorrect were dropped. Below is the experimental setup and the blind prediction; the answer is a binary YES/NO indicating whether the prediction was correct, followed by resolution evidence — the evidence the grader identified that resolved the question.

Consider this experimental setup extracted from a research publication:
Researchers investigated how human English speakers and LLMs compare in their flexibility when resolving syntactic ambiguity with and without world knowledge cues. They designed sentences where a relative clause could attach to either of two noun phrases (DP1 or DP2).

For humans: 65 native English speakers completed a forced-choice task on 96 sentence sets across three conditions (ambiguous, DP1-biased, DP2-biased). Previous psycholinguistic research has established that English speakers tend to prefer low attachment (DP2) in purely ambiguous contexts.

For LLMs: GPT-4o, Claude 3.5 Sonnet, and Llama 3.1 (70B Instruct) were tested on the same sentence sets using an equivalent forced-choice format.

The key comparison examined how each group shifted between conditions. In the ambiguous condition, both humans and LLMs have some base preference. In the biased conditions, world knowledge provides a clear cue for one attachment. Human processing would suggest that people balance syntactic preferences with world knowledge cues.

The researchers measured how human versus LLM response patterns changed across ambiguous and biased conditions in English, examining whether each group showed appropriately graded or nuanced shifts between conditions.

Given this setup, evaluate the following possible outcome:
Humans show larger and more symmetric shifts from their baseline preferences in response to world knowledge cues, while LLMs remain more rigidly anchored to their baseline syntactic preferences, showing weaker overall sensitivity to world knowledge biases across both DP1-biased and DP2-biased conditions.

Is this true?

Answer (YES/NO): NO